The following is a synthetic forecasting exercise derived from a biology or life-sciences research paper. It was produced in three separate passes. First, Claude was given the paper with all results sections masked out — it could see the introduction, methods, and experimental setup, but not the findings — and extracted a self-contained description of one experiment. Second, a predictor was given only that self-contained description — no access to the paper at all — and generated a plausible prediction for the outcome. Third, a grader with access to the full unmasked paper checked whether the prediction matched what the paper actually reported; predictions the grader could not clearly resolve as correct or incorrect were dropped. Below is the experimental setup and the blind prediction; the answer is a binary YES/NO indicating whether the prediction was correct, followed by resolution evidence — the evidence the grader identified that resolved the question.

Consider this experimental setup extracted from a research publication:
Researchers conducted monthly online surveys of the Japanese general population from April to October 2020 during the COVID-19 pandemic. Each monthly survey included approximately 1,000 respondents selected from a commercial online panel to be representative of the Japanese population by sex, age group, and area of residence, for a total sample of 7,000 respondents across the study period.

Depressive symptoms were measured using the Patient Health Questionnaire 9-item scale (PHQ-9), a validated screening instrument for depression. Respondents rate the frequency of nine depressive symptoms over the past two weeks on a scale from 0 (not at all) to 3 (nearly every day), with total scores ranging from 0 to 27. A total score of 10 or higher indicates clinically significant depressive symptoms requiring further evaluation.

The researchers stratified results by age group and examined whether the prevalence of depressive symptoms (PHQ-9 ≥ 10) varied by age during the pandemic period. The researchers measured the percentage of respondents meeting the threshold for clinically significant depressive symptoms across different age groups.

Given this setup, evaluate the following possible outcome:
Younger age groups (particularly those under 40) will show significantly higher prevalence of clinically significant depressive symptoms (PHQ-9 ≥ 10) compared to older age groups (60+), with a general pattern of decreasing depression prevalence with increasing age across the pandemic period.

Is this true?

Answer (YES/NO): YES